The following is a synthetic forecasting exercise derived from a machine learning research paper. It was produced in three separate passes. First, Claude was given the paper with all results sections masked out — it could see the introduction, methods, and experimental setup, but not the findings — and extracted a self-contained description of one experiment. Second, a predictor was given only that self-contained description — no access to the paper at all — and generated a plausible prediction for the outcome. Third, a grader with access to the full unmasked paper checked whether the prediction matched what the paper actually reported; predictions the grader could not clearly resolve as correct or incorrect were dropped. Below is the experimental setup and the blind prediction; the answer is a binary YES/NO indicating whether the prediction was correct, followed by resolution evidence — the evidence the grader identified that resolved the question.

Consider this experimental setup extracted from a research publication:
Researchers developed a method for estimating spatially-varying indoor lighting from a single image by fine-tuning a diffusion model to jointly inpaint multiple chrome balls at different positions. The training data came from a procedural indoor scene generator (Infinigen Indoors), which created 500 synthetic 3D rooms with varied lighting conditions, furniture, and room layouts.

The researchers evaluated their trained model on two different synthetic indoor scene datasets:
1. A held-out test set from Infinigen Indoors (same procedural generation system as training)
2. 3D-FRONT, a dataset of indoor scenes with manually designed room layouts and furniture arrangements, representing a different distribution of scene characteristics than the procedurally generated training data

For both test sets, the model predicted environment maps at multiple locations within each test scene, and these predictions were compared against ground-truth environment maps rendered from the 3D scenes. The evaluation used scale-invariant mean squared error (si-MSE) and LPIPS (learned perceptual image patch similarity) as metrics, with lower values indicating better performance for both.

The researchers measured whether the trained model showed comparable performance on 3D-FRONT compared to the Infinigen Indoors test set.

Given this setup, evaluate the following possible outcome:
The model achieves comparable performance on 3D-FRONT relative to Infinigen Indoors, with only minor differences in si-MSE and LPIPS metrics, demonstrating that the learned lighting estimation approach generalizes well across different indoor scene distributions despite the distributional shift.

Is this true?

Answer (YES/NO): YES